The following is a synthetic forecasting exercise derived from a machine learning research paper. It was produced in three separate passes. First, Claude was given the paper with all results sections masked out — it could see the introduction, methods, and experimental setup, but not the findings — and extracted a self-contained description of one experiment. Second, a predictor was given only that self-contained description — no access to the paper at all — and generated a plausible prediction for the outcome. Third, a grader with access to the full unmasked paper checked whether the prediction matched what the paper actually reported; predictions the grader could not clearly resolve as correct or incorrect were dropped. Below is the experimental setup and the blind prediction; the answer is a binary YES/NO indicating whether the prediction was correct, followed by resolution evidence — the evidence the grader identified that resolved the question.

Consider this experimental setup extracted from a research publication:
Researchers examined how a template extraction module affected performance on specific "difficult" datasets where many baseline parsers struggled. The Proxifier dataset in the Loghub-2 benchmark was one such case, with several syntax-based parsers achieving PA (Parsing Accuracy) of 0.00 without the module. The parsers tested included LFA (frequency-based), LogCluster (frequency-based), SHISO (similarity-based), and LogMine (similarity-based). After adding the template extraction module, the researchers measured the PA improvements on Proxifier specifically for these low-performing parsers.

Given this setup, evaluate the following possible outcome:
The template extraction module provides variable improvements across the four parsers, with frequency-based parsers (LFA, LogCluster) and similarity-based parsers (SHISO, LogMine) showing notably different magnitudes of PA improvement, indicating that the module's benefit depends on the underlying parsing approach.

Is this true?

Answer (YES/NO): NO